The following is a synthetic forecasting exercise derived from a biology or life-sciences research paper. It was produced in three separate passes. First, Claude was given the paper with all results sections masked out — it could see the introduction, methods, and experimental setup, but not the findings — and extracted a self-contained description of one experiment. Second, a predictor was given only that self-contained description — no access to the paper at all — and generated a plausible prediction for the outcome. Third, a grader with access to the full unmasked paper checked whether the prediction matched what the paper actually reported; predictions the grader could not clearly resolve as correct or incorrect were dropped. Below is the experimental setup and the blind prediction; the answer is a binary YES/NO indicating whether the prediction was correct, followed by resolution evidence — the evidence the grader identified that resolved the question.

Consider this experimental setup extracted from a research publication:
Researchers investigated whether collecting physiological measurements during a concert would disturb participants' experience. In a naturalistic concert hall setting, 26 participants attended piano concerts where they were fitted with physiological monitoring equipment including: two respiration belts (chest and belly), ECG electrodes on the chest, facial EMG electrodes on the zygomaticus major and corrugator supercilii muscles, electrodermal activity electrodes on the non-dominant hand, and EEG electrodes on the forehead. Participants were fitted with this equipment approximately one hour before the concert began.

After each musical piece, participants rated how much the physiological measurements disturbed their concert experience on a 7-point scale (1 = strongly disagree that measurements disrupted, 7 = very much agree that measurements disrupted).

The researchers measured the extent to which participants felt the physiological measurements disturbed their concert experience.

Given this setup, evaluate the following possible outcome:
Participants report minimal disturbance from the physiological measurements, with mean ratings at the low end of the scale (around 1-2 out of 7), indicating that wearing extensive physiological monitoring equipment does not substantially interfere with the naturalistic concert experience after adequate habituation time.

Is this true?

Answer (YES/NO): YES